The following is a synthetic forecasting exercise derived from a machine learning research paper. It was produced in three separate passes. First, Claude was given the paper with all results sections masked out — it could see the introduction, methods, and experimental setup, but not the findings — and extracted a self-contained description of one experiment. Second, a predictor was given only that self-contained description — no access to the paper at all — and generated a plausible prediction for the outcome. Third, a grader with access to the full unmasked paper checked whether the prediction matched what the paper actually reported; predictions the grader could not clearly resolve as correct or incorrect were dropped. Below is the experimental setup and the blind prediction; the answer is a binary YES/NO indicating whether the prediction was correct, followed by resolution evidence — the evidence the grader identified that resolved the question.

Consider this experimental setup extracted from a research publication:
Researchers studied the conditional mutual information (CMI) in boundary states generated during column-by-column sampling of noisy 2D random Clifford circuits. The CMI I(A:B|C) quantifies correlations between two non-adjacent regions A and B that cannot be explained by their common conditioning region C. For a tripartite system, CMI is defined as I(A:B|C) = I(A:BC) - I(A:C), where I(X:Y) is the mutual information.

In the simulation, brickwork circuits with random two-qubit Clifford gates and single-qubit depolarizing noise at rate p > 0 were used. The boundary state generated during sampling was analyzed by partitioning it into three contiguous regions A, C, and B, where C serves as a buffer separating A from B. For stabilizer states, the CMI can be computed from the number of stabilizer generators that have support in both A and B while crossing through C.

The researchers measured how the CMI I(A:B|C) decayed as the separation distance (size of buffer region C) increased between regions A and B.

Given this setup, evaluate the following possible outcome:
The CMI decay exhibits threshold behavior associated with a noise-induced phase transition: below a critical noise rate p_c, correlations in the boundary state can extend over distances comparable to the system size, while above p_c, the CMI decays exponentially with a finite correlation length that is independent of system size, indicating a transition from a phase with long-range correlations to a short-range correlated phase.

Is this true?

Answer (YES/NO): NO